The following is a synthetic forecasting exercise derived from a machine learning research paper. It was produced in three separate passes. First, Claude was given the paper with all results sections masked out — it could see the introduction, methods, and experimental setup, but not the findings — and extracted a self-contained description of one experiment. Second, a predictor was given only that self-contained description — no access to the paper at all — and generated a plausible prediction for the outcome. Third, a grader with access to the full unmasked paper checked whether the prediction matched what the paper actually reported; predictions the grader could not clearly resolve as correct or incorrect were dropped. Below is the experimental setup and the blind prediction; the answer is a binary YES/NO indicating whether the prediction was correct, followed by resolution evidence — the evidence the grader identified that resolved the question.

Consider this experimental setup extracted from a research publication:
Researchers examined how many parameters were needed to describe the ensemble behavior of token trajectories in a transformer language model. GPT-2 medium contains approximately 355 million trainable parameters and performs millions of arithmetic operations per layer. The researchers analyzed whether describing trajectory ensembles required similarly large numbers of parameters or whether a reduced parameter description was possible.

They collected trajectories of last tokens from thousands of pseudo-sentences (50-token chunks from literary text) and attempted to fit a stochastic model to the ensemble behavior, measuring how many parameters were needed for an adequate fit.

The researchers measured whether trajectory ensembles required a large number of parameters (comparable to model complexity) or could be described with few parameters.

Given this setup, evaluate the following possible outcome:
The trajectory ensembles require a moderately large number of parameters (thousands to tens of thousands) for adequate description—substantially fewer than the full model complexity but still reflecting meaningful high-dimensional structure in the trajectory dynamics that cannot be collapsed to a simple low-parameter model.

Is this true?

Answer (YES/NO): NO